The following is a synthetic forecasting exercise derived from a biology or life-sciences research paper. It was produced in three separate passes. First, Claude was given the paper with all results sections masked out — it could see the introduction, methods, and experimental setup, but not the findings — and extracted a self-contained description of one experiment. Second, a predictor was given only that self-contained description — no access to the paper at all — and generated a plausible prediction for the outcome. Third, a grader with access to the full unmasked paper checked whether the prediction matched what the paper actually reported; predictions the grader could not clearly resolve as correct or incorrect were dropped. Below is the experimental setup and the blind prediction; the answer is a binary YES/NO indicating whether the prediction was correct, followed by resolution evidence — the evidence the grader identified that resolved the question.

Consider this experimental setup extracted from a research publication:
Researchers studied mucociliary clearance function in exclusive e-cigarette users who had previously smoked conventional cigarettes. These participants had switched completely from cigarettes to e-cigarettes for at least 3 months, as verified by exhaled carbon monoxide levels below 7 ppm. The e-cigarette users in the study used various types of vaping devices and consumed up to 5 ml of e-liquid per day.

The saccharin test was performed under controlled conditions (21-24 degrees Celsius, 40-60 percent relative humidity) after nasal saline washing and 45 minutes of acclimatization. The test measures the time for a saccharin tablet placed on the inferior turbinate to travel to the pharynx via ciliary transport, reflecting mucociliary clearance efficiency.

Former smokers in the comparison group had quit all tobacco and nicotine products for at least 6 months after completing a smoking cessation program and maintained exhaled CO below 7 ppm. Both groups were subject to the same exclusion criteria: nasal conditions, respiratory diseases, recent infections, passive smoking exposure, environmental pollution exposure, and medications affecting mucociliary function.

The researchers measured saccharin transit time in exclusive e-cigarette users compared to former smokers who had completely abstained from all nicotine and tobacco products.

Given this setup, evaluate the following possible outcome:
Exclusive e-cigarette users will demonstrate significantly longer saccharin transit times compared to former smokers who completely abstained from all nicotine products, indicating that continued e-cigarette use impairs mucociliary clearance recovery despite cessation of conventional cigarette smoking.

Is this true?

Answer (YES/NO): NO